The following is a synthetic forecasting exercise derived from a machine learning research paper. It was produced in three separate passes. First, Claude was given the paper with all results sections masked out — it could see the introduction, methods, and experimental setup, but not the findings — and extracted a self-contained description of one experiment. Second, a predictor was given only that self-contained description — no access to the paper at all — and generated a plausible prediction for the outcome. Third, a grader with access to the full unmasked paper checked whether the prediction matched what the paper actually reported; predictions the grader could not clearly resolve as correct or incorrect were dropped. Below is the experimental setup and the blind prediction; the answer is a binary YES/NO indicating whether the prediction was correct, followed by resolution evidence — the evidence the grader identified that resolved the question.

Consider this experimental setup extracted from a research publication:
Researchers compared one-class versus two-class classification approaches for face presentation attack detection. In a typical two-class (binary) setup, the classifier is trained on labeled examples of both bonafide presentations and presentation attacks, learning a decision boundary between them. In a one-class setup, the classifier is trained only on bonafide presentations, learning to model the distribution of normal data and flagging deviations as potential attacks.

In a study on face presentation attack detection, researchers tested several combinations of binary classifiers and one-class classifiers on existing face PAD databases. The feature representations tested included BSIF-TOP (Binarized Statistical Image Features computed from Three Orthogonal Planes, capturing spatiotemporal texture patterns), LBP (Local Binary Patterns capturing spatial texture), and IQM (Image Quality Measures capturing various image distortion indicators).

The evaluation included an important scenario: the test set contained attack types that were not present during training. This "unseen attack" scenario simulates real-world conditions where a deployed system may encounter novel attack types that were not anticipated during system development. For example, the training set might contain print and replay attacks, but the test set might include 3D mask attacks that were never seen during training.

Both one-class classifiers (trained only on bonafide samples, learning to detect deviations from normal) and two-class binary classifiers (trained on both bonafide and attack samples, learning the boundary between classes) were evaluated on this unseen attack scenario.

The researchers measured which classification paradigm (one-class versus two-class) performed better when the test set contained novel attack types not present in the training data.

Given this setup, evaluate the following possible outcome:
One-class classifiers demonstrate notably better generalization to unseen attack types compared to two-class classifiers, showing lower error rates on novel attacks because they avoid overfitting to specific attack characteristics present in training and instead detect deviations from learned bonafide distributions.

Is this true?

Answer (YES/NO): YES